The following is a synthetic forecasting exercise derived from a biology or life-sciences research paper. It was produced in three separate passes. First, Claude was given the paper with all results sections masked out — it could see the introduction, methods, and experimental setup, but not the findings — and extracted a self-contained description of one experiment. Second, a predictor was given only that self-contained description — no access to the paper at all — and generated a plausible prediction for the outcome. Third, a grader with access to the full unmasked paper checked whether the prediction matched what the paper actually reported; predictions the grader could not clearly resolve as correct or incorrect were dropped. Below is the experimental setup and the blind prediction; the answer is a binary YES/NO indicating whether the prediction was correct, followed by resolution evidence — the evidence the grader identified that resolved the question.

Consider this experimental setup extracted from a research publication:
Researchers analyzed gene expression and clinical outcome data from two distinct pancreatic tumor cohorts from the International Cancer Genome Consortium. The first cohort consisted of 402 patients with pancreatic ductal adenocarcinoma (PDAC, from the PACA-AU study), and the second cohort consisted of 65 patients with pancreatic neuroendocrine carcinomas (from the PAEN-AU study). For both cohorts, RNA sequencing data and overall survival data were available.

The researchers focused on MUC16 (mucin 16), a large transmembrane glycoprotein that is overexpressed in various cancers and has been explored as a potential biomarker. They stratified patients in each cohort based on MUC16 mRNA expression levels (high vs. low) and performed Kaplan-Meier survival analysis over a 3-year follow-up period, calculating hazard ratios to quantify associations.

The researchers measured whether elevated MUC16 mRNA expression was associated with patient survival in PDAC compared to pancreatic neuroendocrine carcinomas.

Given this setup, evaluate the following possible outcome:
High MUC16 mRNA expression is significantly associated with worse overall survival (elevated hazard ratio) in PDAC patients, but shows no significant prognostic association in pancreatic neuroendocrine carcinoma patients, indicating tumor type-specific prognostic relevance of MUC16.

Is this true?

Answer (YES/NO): YES